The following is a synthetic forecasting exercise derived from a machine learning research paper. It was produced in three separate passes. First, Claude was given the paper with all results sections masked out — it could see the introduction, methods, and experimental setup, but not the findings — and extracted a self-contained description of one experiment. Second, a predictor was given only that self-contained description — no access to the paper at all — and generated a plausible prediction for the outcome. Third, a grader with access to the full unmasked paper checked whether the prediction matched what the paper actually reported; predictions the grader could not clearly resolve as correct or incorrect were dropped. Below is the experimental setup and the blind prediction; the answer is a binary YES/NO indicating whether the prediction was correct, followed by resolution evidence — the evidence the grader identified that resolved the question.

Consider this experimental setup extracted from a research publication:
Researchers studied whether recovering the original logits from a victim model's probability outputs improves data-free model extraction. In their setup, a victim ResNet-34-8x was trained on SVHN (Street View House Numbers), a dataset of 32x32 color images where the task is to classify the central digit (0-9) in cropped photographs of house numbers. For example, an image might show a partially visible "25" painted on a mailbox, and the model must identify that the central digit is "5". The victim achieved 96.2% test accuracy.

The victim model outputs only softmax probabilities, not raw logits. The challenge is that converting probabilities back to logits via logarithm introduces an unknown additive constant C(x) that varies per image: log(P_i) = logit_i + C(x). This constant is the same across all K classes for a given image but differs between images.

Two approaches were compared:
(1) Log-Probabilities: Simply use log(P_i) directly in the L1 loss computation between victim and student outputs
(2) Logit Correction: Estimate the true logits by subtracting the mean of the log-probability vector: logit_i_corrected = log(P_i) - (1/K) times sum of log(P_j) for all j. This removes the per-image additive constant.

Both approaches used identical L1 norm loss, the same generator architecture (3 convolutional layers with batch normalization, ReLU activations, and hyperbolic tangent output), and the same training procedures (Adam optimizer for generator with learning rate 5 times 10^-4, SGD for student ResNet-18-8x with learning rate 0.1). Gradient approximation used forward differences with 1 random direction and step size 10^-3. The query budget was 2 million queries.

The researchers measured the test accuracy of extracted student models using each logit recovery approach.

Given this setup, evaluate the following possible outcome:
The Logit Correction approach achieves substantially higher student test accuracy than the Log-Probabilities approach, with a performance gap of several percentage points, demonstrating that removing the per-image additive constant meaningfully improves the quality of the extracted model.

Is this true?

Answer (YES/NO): NO